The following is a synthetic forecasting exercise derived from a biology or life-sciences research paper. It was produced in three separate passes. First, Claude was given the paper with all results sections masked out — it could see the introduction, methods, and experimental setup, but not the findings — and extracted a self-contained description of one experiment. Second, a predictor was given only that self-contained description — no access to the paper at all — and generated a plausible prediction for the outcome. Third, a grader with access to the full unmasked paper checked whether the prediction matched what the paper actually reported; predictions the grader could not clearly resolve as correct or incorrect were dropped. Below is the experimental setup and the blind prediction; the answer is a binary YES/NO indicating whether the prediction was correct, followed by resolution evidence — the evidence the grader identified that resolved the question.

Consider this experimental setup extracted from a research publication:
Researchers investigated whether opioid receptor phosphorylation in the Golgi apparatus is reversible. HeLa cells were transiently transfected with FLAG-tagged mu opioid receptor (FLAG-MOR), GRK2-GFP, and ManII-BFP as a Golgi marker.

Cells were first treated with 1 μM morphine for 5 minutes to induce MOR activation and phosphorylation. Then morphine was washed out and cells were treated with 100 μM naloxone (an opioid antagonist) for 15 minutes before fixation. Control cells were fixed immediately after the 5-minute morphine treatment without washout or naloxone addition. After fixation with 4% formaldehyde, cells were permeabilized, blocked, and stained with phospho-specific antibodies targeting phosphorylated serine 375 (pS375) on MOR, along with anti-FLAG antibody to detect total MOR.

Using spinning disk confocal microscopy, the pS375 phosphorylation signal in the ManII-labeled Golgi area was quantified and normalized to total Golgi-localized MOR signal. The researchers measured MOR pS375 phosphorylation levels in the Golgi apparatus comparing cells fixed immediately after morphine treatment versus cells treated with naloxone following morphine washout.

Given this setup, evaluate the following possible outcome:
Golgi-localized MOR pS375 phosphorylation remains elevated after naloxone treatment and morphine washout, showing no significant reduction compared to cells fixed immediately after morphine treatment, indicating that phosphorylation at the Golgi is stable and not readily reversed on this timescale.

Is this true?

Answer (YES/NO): NO